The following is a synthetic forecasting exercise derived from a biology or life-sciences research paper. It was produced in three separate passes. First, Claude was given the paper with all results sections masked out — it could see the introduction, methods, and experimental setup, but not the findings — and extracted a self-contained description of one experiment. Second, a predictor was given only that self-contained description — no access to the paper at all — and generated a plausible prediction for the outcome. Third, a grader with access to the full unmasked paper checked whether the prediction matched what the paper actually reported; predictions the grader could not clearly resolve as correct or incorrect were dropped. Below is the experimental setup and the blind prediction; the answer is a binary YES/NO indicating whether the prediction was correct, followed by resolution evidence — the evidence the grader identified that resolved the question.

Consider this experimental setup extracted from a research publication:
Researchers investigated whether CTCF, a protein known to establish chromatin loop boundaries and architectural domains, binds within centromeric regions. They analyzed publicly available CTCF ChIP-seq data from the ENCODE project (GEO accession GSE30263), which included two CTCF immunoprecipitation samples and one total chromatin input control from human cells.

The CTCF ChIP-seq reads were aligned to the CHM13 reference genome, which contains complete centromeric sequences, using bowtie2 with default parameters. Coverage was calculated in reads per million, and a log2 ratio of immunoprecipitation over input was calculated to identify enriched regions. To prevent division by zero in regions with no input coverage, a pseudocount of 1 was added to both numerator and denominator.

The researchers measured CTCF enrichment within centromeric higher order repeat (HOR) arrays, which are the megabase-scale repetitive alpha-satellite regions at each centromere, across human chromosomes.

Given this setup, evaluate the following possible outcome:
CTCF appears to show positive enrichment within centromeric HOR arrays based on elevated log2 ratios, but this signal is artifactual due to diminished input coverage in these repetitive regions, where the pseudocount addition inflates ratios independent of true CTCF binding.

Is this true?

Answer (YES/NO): NO